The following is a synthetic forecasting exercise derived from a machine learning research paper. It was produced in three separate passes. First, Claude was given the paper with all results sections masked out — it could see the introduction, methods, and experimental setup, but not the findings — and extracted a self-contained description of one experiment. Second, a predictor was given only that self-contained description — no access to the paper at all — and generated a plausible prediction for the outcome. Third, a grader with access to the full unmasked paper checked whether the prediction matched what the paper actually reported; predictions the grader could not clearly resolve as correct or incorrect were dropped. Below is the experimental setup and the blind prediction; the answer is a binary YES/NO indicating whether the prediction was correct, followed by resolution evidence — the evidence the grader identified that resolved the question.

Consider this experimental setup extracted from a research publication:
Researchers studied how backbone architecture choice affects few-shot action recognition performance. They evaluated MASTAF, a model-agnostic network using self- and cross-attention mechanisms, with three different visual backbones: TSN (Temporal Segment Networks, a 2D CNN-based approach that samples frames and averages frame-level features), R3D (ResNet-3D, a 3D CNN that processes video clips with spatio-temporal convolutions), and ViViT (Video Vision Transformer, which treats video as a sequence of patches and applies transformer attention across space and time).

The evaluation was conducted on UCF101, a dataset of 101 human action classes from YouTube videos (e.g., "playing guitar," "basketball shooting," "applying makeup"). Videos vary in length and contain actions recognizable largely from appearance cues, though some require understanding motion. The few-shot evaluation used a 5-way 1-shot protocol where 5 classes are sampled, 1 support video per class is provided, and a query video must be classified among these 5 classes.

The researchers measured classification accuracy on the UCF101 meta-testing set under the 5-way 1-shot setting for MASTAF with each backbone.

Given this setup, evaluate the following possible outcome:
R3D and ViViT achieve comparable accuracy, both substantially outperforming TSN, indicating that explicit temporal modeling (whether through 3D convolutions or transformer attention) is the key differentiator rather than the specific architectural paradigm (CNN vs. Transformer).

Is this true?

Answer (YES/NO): YES